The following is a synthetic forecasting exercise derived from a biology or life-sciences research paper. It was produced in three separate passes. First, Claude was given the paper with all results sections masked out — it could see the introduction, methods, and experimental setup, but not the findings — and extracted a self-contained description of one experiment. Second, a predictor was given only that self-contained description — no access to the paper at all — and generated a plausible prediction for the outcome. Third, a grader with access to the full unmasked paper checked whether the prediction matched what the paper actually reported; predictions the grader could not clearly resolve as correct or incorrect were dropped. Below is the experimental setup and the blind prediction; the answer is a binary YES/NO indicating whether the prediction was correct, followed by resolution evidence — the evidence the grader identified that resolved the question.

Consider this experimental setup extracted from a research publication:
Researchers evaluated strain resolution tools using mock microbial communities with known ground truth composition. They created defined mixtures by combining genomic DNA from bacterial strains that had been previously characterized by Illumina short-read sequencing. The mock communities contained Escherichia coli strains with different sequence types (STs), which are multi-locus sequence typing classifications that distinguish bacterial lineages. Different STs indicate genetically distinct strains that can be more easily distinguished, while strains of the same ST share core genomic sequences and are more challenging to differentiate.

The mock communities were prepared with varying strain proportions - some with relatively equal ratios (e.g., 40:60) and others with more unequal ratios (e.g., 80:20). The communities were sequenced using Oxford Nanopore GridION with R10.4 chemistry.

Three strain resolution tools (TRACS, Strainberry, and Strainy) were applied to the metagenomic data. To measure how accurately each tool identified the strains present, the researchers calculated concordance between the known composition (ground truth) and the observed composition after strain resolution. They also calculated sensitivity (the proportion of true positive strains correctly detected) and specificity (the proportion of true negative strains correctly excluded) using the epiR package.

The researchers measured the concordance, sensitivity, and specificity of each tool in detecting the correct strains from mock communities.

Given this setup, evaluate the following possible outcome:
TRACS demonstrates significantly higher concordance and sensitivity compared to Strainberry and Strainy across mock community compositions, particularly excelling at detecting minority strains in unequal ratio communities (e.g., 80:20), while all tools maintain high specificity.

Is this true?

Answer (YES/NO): NO